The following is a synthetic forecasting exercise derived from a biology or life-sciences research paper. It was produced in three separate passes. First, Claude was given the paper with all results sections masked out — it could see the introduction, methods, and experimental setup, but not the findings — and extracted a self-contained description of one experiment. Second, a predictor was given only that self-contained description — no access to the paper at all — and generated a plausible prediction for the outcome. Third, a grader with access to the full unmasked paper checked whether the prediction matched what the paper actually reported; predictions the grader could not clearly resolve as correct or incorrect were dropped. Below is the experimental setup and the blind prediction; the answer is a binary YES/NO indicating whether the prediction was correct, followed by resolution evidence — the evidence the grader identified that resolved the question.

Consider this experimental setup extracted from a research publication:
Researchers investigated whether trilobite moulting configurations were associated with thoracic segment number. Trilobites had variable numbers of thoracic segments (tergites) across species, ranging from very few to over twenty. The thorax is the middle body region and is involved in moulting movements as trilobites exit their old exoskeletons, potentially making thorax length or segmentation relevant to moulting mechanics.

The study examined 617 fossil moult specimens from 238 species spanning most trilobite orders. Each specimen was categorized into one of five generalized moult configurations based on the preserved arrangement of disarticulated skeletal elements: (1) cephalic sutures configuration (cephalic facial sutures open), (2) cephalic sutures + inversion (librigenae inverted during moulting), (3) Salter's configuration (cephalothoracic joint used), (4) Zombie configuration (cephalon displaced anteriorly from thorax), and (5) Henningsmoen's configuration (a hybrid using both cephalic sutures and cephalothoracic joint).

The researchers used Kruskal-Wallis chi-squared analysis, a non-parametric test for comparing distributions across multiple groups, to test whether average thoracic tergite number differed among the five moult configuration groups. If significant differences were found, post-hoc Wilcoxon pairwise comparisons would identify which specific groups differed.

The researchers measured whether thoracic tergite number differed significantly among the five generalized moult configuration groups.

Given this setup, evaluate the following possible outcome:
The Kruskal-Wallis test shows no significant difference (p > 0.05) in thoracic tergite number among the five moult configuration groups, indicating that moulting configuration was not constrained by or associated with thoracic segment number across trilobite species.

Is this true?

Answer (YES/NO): NO